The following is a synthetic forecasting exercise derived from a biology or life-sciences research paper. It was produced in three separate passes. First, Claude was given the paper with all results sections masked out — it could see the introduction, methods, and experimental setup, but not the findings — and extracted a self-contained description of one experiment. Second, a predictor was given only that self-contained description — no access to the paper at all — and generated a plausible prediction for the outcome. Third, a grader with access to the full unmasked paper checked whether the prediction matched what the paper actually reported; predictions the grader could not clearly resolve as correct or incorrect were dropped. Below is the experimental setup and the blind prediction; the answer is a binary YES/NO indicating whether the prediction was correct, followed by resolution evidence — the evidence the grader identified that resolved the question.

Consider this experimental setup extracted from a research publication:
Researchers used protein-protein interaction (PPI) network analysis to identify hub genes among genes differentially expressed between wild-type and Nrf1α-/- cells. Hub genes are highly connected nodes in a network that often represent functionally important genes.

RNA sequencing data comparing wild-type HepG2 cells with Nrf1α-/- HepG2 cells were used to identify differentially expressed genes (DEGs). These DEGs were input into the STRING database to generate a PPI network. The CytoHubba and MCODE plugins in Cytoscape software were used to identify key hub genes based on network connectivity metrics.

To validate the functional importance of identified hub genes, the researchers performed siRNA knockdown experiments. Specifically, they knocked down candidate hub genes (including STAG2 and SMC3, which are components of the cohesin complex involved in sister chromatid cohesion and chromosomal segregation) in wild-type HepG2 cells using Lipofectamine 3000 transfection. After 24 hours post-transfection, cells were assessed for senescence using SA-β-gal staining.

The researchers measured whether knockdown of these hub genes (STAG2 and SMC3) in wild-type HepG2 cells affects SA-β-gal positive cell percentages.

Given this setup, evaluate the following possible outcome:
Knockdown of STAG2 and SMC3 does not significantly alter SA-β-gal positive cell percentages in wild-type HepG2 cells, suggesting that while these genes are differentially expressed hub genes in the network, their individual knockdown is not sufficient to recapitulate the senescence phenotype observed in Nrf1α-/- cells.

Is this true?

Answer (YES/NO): NO